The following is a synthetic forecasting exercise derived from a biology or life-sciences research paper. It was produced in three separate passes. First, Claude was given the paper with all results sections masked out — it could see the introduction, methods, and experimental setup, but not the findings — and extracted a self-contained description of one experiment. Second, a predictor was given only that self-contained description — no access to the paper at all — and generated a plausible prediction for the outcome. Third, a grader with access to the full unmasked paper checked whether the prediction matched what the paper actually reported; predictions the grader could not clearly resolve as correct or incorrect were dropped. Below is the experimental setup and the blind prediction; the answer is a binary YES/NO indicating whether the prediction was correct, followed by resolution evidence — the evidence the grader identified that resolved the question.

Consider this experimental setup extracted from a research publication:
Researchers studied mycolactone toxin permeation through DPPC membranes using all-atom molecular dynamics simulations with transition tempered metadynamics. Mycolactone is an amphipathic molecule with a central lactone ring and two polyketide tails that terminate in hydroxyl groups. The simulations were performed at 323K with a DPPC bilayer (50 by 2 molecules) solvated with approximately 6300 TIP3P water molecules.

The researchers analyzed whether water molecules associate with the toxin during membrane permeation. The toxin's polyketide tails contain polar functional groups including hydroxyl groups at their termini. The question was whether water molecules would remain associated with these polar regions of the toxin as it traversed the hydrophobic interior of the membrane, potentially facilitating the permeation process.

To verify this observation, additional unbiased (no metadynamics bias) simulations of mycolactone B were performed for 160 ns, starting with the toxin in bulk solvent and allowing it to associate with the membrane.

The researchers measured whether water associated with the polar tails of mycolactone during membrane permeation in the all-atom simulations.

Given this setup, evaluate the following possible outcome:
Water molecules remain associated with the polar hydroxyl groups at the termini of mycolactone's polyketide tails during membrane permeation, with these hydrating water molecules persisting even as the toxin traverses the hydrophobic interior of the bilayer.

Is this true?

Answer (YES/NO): YES